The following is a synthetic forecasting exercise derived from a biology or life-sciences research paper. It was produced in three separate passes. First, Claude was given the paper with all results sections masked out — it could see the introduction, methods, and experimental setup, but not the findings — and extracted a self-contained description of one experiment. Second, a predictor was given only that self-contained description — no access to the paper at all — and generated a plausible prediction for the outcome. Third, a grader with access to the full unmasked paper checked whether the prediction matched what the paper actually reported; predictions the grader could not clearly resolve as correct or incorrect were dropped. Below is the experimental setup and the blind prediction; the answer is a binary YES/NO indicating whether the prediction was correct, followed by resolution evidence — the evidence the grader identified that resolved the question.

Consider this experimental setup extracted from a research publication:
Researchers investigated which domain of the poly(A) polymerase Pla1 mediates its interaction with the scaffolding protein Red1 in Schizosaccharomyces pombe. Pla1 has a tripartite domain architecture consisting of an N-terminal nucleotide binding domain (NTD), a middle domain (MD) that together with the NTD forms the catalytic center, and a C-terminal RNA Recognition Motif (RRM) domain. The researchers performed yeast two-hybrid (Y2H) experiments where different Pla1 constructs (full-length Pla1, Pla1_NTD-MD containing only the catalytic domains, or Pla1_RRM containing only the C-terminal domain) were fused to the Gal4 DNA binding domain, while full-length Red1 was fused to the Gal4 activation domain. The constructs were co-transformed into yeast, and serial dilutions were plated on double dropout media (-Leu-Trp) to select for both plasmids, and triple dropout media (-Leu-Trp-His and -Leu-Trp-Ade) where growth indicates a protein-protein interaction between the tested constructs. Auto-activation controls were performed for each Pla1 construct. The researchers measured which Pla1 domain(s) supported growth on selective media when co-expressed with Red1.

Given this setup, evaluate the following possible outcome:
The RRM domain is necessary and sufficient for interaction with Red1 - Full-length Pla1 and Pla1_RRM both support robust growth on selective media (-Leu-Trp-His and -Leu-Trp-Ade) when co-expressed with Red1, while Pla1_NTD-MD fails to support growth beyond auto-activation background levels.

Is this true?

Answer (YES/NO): YES